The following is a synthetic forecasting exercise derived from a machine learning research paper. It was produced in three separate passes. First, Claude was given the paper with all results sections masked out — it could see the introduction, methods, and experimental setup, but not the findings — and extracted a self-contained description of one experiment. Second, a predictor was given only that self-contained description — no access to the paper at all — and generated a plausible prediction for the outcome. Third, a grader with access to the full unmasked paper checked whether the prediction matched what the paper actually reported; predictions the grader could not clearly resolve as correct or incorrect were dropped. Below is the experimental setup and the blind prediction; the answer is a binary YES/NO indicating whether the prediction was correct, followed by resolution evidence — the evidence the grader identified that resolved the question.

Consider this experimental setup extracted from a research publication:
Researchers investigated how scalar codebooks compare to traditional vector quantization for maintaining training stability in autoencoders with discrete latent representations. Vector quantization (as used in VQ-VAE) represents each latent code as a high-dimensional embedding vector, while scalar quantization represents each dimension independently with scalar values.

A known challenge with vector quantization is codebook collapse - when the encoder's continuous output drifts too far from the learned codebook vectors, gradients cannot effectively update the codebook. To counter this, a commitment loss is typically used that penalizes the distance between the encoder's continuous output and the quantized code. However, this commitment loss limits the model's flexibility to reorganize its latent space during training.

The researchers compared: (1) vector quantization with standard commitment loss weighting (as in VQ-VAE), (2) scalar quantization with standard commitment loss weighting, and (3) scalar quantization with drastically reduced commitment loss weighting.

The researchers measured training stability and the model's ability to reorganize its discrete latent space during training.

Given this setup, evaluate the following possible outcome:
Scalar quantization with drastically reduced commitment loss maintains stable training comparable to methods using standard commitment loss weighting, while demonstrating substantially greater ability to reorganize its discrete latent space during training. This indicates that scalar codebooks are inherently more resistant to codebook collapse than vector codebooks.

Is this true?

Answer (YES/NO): YES